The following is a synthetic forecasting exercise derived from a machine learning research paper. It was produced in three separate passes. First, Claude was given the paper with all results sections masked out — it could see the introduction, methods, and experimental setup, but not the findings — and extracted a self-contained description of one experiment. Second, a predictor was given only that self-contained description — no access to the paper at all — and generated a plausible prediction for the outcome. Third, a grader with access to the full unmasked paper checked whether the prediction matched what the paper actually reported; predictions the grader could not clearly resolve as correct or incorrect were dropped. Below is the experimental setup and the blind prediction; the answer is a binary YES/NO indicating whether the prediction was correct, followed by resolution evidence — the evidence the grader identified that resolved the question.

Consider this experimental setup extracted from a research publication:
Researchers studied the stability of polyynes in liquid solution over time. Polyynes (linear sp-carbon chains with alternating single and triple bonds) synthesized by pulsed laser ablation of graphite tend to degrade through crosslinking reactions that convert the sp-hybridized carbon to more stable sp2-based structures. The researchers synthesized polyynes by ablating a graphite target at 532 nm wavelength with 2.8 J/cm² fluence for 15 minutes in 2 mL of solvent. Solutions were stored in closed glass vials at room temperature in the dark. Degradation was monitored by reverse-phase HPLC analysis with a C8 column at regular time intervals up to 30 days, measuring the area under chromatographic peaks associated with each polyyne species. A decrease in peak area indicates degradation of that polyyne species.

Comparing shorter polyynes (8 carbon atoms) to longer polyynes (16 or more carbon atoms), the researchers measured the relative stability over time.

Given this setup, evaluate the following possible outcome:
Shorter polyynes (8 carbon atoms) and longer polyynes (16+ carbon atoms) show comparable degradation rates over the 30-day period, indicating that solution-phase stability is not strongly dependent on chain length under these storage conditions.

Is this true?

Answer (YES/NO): NO